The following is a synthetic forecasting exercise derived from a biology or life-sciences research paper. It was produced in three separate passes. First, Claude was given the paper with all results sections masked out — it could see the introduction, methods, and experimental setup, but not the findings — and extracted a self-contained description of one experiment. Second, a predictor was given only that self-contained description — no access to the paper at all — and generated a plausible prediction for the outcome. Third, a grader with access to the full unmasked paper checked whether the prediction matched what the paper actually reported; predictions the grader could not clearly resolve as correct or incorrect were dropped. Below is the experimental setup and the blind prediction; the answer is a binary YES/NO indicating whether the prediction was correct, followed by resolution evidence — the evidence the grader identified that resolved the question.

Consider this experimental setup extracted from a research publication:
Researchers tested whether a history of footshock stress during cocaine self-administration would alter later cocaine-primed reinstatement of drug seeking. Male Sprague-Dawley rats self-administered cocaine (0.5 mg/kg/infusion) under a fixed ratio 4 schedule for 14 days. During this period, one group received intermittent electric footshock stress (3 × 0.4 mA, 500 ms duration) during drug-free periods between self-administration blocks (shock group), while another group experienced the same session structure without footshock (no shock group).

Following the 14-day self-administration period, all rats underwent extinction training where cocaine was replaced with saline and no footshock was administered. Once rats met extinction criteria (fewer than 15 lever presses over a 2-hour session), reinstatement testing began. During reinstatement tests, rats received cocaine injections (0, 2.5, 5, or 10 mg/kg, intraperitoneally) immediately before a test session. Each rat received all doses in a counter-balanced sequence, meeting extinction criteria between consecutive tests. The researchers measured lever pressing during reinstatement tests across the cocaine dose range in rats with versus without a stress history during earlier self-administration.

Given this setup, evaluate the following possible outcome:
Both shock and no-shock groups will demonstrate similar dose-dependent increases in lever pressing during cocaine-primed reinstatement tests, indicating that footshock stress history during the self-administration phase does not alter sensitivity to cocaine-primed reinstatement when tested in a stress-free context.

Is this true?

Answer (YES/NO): NO